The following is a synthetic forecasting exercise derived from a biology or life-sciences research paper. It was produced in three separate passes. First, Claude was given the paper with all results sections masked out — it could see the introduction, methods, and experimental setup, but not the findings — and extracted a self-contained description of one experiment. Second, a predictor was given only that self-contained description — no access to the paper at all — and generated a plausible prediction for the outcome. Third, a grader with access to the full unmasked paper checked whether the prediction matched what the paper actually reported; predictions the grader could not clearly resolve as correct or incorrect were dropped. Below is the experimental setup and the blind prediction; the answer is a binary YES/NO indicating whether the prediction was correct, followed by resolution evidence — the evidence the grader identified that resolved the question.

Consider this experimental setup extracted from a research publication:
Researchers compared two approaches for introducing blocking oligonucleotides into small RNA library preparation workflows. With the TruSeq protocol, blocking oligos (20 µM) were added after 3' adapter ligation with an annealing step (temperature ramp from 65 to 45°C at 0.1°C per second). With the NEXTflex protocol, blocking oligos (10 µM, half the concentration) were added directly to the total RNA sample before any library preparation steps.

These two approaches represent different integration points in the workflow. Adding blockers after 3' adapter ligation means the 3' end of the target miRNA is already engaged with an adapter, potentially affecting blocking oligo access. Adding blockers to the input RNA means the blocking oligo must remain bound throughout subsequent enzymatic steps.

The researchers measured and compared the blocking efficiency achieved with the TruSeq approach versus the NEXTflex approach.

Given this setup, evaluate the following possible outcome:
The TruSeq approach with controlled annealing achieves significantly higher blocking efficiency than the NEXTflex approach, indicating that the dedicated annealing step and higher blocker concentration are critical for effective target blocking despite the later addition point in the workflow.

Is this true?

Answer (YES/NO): NO